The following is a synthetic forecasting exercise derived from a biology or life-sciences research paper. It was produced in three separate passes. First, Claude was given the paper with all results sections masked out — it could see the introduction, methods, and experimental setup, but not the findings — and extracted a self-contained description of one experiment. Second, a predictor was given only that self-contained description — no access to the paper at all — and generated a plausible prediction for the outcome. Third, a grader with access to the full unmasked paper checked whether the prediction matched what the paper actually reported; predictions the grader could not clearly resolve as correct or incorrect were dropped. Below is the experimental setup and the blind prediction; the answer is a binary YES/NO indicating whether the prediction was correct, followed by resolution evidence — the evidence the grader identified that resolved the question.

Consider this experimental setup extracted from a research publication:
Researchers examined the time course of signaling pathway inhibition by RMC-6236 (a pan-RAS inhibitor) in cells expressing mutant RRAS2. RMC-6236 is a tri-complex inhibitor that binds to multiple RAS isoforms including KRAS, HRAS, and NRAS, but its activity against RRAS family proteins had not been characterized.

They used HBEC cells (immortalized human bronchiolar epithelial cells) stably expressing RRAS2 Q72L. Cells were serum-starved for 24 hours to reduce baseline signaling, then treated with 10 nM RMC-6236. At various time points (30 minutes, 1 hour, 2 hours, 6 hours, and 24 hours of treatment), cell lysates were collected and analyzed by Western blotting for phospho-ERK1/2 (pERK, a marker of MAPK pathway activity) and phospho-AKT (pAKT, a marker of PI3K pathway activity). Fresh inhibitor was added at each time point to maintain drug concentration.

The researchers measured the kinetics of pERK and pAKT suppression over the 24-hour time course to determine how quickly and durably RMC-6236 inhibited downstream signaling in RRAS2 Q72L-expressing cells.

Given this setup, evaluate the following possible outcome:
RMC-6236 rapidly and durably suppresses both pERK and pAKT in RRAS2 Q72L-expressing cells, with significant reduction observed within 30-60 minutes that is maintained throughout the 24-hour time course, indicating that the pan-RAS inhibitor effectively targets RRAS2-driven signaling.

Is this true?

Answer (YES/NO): NO